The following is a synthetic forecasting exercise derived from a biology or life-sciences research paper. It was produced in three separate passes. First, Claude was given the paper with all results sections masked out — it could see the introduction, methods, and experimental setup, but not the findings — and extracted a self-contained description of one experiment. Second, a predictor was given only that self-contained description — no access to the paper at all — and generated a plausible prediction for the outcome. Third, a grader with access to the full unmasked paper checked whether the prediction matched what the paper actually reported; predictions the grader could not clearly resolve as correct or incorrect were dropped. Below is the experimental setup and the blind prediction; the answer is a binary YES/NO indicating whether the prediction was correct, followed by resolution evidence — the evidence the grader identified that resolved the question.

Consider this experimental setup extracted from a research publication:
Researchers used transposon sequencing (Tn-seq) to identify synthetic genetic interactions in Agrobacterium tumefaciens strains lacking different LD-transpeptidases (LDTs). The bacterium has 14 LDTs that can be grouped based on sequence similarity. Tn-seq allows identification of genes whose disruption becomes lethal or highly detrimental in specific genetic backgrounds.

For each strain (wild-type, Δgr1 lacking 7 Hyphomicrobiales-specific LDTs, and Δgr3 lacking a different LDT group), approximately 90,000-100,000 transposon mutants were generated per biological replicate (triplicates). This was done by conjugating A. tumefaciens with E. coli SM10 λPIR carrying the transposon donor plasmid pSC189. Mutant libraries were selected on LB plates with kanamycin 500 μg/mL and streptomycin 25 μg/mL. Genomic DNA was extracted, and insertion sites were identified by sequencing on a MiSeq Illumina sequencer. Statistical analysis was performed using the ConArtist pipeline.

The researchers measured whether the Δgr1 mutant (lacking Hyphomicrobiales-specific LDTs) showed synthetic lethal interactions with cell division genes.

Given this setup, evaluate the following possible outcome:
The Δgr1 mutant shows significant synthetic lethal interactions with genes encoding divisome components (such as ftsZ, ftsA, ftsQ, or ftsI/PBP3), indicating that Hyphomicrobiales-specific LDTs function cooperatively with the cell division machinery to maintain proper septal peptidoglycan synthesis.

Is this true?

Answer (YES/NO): NO